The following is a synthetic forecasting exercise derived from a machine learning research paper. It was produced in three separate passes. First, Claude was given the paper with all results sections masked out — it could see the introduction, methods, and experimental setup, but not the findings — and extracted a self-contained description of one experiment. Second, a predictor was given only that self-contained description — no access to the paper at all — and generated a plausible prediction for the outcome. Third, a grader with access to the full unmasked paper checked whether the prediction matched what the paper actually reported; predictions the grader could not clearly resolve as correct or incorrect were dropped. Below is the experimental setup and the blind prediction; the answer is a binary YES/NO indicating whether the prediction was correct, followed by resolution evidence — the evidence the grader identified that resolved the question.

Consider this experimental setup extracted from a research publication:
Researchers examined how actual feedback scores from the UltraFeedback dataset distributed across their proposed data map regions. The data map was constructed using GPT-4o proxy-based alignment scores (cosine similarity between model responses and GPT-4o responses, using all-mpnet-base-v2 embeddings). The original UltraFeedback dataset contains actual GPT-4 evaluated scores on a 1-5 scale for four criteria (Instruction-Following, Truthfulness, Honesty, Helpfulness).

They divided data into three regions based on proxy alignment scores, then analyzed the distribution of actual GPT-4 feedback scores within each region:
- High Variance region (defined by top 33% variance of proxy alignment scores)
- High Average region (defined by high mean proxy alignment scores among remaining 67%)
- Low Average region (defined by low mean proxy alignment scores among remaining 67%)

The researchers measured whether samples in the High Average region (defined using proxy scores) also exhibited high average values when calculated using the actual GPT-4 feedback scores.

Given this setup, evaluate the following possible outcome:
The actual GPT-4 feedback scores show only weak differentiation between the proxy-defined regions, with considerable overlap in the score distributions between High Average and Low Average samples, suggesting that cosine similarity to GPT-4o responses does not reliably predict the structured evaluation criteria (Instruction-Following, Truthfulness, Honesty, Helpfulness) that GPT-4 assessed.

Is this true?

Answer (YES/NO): NO